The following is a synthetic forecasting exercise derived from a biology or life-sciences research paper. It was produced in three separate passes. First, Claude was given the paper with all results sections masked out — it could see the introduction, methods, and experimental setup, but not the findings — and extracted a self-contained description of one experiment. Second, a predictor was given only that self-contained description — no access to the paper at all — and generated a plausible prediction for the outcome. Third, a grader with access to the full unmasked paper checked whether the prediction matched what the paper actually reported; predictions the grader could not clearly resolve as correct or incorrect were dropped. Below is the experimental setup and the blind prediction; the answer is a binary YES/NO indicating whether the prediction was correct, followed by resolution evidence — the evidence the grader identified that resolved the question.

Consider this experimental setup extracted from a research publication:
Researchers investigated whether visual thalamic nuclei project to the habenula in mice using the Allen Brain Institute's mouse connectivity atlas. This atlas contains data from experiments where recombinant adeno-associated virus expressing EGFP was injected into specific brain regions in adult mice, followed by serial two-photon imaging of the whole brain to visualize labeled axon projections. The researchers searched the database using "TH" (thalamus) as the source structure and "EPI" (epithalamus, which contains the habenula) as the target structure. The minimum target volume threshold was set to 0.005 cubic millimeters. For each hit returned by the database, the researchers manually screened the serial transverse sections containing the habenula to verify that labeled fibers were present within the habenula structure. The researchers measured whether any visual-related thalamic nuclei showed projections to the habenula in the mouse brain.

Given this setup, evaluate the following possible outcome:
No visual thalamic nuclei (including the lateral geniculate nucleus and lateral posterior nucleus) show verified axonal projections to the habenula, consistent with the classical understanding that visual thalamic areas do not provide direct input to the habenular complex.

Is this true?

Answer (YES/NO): NO